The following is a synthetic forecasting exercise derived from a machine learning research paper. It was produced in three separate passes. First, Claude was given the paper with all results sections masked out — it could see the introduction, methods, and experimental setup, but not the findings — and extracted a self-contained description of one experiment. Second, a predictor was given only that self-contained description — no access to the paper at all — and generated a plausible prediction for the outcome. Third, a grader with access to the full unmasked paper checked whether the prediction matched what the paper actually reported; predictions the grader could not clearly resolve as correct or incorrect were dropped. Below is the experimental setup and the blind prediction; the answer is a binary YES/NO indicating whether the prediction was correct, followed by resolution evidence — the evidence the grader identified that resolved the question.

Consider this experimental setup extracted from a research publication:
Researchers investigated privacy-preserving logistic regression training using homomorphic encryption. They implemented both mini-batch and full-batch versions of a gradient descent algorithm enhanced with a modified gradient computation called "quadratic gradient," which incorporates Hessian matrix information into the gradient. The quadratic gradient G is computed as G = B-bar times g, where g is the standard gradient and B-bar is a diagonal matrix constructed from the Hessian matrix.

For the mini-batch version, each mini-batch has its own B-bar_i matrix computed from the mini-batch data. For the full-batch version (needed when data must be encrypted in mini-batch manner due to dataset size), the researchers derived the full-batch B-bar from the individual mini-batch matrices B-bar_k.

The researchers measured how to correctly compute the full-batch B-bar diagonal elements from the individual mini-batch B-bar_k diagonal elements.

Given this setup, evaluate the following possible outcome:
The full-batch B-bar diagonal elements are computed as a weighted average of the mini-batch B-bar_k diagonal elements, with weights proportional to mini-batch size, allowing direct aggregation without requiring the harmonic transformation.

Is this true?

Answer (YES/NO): NO